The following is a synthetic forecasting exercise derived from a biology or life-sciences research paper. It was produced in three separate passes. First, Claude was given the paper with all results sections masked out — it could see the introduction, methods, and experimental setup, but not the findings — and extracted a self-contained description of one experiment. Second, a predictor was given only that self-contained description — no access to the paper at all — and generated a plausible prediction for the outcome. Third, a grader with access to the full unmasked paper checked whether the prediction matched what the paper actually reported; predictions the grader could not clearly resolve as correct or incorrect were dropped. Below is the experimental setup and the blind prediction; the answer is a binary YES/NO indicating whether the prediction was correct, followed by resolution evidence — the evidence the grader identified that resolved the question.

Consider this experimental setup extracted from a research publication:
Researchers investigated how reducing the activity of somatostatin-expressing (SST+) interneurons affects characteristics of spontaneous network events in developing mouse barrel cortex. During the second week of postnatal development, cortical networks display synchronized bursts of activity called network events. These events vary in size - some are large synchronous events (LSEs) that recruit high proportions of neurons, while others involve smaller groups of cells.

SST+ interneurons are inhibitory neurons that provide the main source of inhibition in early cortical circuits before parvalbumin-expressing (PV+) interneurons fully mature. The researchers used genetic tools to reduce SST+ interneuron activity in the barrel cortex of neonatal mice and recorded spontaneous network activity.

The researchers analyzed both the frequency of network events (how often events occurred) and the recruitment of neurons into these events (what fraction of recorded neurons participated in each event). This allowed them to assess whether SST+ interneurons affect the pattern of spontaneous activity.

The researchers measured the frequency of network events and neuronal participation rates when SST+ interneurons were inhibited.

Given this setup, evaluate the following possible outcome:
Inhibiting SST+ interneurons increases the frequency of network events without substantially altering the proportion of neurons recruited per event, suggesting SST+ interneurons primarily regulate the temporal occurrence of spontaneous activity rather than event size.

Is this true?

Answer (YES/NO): NO